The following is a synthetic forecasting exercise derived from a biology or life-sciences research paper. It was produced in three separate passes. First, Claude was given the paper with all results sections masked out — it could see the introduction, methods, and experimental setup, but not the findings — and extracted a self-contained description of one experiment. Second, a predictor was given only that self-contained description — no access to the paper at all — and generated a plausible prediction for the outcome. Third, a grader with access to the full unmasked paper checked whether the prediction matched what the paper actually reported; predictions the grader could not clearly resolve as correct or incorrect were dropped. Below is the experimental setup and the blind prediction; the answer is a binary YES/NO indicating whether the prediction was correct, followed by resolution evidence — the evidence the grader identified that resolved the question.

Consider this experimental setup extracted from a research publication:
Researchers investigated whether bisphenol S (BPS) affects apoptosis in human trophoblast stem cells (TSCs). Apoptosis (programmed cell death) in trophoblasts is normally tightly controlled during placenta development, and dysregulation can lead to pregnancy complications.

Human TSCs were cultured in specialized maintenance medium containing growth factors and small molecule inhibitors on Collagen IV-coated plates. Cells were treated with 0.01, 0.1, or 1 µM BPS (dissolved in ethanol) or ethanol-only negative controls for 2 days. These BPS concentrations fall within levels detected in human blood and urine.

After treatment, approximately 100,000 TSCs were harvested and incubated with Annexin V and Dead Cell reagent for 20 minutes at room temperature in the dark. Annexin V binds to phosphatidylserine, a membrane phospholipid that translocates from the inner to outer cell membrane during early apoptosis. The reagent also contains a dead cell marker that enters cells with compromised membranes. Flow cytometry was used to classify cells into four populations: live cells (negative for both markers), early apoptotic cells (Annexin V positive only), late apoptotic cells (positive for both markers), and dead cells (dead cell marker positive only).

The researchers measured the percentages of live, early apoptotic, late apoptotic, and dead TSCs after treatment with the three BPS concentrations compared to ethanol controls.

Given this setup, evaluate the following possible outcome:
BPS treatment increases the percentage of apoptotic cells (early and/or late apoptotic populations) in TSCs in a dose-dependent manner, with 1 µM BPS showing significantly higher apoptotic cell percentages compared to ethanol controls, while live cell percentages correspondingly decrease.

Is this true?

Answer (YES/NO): YES